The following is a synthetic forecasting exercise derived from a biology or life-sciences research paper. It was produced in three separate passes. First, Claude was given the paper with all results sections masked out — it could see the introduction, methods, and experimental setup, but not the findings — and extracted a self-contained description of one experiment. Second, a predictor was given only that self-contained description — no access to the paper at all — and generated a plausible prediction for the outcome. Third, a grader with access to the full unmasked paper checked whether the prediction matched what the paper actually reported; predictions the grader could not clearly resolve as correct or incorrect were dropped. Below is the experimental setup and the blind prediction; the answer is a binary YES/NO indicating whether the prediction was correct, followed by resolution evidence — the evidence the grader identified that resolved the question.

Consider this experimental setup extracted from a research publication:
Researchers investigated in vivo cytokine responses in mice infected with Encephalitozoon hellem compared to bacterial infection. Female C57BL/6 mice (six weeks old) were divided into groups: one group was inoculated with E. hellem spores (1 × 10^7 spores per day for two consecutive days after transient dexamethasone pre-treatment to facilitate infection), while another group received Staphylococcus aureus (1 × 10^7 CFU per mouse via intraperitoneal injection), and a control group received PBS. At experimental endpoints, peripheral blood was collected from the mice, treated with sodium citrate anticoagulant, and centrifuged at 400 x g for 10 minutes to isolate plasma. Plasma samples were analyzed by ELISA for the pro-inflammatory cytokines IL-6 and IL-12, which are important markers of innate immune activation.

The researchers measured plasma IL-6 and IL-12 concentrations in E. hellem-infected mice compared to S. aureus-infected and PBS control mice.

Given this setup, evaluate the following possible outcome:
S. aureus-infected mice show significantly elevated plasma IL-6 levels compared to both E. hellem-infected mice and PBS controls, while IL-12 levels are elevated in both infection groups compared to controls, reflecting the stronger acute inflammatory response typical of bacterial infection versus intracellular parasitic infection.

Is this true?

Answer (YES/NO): NO